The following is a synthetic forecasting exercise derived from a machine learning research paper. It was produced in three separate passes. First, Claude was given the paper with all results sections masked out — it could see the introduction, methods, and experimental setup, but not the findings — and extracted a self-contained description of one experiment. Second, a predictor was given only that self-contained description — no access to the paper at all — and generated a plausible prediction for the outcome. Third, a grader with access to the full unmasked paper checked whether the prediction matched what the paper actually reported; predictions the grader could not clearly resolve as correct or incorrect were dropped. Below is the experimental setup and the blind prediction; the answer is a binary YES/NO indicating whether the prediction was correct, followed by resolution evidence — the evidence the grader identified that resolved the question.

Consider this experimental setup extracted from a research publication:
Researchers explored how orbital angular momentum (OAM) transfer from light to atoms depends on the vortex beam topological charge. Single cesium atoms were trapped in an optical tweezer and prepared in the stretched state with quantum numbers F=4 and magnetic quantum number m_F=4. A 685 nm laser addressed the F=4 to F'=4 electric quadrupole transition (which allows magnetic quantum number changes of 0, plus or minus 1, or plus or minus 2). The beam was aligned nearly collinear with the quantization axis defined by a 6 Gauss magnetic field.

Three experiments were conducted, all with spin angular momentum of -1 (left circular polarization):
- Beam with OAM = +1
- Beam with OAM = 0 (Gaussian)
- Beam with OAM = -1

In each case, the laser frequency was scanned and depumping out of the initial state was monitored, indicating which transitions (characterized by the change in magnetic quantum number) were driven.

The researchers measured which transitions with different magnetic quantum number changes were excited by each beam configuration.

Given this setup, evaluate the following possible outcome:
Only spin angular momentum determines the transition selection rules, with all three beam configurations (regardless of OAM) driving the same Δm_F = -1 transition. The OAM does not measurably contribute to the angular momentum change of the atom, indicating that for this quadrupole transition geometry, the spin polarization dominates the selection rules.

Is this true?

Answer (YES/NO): NO